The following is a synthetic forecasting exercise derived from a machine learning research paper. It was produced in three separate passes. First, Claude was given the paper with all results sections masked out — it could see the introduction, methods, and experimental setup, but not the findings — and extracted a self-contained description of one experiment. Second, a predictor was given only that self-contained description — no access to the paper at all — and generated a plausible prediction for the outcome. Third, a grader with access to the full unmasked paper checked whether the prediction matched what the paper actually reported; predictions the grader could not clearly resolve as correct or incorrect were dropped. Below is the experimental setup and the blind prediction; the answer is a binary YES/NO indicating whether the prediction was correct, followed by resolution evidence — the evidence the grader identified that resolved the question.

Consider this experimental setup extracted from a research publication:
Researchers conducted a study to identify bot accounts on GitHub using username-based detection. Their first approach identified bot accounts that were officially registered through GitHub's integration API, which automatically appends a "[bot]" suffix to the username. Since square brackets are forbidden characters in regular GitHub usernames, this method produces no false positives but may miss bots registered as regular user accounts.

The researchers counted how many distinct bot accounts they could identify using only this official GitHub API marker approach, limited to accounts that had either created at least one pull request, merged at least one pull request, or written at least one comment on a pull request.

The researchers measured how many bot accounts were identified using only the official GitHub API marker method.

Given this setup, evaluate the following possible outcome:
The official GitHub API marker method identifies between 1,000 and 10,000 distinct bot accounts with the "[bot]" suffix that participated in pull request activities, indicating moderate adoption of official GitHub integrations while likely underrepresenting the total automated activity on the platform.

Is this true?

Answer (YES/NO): YES